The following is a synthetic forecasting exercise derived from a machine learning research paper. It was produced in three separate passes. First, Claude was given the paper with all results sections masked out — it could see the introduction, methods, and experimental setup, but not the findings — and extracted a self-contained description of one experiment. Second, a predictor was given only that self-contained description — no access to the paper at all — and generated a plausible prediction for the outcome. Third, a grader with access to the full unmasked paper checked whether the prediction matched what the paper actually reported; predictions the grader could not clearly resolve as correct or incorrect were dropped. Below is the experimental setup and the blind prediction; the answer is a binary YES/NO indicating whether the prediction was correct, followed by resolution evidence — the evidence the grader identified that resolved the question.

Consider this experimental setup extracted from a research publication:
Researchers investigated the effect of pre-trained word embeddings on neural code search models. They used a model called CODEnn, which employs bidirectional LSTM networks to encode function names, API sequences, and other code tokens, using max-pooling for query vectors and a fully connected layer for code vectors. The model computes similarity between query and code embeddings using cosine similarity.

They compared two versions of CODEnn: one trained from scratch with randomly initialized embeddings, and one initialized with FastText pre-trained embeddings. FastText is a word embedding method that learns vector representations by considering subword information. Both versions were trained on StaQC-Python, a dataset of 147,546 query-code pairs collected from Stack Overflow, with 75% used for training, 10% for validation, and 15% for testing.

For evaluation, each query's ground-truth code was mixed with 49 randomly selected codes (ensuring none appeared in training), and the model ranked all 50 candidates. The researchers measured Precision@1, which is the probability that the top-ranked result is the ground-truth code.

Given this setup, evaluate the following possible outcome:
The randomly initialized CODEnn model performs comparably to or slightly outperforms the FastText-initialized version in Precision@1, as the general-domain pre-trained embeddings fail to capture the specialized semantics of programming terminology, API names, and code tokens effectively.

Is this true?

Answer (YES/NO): NO